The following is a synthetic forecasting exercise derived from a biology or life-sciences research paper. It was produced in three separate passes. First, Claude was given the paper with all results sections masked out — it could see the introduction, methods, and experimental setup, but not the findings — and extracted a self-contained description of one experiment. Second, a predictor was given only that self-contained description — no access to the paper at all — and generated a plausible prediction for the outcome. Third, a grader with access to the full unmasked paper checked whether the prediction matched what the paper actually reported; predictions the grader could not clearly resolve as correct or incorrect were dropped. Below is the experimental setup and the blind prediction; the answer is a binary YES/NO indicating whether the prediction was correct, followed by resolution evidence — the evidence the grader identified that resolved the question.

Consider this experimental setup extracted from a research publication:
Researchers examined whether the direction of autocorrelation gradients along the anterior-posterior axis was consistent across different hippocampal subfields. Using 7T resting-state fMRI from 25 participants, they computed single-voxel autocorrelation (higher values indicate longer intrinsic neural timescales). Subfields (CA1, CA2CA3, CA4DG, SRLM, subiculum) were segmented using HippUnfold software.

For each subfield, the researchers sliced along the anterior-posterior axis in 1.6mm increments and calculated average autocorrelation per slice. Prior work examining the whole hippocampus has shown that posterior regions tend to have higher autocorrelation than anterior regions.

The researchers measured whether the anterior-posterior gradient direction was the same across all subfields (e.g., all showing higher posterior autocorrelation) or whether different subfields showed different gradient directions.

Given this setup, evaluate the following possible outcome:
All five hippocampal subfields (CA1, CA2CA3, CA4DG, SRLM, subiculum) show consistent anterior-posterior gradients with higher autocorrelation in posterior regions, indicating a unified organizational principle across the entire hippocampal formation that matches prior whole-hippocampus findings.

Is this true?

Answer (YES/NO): NO